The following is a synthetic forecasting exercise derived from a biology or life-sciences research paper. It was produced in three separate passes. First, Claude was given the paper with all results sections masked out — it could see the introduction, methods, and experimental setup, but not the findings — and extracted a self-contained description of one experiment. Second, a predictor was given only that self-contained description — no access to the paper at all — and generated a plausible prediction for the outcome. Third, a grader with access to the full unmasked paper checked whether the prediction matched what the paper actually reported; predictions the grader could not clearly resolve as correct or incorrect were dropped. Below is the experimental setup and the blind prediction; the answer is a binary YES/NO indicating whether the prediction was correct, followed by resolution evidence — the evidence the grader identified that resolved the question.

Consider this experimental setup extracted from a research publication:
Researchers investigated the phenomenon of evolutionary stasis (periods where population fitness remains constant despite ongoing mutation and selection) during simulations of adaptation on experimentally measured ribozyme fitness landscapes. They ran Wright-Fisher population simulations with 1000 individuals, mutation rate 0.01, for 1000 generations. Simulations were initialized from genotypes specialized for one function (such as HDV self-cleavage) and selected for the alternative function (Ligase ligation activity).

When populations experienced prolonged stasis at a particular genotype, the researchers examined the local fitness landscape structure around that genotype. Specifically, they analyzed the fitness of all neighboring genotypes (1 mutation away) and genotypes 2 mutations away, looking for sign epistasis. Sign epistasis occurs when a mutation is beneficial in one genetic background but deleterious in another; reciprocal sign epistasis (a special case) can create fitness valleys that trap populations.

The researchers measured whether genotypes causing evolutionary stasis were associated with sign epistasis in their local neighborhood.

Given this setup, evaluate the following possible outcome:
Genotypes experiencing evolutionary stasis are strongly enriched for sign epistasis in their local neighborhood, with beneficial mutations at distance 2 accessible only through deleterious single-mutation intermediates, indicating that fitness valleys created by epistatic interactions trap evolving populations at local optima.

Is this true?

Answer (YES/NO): YES